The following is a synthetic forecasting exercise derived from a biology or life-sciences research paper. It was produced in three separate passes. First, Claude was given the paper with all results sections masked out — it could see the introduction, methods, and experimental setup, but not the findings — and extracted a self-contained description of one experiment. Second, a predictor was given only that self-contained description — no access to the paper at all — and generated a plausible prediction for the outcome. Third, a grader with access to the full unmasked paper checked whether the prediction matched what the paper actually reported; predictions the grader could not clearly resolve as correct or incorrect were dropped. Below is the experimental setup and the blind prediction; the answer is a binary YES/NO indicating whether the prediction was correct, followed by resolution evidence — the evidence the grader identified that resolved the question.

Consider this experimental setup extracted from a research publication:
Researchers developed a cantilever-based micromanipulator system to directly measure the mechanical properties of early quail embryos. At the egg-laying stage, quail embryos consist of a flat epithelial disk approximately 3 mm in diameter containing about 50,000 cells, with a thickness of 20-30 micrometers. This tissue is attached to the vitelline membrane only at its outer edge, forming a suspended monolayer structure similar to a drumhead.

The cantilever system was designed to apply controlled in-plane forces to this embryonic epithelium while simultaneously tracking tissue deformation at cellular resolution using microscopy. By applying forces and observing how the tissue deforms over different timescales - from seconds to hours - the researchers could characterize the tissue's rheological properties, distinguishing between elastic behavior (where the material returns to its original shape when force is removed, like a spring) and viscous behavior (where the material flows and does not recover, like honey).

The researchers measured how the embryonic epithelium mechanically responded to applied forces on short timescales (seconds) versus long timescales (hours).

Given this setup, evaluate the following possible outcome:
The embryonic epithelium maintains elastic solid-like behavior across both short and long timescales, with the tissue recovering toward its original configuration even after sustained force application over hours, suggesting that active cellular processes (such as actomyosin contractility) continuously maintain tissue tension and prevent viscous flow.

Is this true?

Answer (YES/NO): NO